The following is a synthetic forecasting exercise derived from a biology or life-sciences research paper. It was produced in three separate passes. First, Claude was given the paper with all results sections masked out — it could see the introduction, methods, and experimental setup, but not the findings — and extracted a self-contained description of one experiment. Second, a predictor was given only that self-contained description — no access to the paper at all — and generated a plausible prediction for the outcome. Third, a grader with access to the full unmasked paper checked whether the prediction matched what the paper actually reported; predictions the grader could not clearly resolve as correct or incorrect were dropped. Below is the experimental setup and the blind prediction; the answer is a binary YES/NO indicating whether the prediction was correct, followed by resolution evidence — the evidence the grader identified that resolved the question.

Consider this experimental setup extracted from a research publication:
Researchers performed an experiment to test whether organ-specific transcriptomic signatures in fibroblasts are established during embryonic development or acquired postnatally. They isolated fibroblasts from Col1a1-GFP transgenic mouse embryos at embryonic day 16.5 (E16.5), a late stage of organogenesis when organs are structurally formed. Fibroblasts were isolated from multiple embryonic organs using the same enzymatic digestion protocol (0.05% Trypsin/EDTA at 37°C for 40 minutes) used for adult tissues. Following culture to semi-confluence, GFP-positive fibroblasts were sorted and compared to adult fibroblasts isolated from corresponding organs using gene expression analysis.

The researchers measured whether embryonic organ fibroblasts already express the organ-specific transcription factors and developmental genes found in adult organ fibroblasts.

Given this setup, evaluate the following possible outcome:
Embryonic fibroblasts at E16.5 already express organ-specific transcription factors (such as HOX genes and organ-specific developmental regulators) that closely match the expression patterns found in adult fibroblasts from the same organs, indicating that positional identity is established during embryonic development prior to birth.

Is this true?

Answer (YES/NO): YES